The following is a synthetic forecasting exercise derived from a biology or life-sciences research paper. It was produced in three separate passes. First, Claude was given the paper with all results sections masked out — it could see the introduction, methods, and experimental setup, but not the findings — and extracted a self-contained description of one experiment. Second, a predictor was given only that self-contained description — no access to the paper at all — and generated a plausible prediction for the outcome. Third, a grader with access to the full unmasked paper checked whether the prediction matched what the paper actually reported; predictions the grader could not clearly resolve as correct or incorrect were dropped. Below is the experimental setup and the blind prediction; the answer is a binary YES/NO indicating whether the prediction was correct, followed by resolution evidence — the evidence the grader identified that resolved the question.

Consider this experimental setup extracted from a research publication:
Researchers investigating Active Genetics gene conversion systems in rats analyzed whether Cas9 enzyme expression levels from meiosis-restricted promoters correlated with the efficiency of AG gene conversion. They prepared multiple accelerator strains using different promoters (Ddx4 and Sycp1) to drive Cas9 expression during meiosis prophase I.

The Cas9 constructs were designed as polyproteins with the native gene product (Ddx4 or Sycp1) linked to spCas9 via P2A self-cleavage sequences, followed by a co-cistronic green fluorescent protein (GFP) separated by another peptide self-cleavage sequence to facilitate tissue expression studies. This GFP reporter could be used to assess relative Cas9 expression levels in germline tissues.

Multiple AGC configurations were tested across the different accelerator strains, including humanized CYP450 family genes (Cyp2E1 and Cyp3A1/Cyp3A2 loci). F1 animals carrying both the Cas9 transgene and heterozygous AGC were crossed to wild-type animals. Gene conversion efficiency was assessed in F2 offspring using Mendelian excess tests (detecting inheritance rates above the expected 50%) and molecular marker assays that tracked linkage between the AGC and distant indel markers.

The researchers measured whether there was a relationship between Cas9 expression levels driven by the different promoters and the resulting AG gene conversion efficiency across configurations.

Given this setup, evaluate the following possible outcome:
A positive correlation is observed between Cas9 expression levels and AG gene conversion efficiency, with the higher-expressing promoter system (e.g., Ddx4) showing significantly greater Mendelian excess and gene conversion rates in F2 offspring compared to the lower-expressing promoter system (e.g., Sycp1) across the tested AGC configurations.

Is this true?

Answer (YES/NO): YES